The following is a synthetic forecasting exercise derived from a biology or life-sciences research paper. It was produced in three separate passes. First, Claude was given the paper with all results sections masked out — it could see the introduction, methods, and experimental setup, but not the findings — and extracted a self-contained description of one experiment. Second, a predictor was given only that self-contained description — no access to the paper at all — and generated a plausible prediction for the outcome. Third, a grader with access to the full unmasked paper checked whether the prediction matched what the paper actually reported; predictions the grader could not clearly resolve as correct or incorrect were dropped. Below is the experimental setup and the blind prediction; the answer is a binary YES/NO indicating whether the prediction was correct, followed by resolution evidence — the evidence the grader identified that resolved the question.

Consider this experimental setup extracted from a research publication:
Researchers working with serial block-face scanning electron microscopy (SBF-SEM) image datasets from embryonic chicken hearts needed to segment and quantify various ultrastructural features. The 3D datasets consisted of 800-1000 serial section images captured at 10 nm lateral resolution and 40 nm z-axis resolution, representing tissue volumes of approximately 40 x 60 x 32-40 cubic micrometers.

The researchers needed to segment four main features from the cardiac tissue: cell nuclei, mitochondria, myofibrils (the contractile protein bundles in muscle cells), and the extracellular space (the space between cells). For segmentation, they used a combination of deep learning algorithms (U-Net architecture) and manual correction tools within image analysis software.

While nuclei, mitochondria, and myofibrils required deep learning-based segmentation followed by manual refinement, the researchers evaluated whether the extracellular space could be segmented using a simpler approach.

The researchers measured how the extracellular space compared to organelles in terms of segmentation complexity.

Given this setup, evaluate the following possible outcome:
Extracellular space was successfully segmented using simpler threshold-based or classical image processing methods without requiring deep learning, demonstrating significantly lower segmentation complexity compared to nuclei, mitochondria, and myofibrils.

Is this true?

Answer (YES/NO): YES